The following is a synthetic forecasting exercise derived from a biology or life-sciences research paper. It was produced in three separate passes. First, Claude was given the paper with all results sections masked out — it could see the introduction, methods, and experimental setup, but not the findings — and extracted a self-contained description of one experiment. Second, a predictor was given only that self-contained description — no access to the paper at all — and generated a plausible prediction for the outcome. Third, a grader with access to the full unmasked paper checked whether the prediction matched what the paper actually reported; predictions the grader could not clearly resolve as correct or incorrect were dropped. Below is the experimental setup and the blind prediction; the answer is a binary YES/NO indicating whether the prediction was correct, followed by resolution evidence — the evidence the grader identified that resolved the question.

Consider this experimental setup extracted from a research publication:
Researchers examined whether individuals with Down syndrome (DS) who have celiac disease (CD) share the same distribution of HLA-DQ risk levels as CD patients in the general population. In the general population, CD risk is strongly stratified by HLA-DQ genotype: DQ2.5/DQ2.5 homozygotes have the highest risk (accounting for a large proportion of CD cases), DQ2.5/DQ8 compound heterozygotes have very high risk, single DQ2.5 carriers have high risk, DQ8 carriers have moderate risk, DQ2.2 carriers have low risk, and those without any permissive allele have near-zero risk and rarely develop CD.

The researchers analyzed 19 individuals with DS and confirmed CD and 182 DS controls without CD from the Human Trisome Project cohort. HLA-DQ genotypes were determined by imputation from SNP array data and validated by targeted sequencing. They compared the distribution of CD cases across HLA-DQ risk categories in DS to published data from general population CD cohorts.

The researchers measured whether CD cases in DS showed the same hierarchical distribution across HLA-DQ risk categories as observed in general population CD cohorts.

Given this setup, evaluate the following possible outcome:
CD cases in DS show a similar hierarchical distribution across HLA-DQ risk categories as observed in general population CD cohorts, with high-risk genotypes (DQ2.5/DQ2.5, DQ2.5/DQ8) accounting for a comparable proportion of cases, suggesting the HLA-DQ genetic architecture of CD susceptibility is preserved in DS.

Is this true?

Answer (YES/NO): NO